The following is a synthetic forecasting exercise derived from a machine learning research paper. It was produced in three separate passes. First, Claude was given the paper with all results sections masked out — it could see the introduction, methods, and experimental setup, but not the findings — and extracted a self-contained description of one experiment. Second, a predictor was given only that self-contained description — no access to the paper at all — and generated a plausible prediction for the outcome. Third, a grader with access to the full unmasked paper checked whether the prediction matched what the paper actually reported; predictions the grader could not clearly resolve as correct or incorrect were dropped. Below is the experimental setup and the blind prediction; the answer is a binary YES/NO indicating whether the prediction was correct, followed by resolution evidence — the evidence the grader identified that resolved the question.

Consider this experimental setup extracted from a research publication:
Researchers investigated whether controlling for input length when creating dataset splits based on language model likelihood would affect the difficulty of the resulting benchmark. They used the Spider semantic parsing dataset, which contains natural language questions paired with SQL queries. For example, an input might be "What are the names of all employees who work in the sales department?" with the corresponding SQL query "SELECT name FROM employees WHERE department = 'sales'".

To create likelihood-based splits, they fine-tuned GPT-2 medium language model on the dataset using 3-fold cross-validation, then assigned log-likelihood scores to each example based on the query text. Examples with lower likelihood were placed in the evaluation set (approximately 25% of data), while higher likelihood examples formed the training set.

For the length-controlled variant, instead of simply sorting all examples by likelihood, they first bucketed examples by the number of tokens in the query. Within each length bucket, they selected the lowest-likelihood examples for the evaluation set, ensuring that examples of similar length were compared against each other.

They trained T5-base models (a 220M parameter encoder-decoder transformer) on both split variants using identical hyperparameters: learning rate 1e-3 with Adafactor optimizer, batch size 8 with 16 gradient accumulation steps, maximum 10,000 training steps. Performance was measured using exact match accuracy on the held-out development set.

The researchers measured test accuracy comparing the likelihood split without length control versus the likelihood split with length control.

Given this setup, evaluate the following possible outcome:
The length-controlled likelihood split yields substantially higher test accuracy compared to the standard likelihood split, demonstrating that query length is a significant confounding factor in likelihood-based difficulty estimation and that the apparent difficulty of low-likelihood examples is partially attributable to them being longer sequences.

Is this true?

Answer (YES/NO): YES